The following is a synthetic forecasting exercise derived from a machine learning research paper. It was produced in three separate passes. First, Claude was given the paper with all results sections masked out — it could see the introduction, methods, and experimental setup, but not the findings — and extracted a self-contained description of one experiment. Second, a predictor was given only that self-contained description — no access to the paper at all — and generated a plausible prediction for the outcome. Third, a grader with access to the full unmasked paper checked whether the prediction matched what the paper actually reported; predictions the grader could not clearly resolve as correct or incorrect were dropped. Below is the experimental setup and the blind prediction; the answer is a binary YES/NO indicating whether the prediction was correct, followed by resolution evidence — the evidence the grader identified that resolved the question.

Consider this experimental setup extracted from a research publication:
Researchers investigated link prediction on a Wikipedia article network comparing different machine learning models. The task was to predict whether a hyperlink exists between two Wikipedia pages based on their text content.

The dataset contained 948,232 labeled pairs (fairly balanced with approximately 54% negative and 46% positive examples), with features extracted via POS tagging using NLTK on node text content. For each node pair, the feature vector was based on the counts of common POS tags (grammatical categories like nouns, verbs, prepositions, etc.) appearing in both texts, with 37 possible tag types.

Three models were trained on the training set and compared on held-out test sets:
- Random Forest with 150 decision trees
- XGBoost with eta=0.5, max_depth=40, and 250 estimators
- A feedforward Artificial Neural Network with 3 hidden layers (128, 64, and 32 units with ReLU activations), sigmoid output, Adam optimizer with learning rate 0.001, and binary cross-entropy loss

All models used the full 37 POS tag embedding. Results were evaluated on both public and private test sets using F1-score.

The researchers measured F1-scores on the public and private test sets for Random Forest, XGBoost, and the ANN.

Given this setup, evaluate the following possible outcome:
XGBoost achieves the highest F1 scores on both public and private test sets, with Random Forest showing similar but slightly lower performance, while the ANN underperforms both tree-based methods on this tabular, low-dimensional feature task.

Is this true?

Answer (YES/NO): NO